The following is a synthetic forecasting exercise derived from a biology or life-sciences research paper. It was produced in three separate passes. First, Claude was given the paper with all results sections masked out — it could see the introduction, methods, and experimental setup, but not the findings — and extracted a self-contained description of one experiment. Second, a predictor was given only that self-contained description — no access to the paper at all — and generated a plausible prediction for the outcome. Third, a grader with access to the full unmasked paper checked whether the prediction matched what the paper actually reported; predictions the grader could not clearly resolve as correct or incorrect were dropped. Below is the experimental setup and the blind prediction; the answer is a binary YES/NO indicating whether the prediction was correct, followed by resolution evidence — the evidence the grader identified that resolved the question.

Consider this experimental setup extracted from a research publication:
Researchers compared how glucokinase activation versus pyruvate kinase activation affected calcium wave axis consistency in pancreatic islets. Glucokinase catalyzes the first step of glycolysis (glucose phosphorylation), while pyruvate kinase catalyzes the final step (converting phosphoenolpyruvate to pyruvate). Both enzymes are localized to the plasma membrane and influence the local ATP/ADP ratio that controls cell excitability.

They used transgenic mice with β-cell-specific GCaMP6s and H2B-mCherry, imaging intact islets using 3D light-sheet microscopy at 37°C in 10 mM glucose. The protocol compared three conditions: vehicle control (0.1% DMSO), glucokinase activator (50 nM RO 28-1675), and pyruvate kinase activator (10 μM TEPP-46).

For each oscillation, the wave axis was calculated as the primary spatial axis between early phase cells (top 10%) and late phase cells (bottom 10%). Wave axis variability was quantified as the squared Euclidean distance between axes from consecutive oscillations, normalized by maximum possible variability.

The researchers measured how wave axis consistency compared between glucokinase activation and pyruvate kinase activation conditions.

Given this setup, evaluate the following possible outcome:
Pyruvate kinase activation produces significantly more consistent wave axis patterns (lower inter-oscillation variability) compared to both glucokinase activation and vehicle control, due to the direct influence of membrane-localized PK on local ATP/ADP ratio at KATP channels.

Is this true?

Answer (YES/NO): NO